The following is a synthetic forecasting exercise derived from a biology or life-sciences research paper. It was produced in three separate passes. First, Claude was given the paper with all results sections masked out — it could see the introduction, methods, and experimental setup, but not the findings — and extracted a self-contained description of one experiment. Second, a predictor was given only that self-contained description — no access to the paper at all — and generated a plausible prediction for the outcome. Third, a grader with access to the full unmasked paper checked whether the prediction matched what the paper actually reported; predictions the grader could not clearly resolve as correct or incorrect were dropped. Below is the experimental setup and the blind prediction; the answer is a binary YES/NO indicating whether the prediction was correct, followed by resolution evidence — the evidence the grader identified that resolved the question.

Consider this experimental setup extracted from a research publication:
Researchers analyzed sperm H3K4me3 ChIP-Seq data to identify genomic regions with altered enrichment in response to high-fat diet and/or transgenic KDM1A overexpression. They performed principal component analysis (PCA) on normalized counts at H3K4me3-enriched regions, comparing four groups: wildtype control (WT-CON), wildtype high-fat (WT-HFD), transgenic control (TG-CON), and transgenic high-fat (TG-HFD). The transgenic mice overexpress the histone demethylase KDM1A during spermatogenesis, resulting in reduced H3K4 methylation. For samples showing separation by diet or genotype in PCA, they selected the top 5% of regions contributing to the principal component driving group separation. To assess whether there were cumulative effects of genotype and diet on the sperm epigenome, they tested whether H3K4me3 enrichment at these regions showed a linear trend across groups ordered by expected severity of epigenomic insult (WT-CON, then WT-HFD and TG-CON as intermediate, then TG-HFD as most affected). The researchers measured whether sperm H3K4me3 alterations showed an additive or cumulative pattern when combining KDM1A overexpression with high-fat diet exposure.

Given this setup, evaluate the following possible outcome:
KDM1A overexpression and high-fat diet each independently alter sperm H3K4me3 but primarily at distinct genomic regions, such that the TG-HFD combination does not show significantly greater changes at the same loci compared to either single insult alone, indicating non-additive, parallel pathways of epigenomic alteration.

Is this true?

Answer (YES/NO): NO